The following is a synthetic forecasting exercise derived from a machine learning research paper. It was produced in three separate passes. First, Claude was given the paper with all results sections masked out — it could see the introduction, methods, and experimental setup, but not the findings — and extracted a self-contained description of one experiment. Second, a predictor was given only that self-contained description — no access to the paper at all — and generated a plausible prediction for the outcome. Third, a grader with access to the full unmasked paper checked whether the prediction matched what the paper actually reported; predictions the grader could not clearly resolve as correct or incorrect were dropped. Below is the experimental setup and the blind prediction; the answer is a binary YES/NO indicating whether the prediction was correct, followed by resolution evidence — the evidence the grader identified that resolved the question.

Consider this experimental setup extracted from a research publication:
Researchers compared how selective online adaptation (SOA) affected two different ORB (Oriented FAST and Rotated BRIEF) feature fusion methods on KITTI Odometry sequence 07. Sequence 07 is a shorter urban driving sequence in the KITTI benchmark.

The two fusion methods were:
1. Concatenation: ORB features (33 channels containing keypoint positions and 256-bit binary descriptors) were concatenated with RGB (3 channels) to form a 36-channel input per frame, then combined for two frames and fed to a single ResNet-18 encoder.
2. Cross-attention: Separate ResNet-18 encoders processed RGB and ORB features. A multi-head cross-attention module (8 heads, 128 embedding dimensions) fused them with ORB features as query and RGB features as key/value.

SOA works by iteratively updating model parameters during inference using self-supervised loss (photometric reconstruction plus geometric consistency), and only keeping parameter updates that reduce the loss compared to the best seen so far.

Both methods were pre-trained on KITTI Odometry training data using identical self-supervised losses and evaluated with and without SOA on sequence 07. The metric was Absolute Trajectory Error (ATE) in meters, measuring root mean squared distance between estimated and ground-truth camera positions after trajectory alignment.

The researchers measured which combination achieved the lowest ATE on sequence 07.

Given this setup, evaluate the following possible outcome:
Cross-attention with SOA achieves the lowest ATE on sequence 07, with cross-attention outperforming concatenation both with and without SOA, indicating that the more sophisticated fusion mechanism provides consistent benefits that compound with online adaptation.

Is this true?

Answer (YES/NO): YES